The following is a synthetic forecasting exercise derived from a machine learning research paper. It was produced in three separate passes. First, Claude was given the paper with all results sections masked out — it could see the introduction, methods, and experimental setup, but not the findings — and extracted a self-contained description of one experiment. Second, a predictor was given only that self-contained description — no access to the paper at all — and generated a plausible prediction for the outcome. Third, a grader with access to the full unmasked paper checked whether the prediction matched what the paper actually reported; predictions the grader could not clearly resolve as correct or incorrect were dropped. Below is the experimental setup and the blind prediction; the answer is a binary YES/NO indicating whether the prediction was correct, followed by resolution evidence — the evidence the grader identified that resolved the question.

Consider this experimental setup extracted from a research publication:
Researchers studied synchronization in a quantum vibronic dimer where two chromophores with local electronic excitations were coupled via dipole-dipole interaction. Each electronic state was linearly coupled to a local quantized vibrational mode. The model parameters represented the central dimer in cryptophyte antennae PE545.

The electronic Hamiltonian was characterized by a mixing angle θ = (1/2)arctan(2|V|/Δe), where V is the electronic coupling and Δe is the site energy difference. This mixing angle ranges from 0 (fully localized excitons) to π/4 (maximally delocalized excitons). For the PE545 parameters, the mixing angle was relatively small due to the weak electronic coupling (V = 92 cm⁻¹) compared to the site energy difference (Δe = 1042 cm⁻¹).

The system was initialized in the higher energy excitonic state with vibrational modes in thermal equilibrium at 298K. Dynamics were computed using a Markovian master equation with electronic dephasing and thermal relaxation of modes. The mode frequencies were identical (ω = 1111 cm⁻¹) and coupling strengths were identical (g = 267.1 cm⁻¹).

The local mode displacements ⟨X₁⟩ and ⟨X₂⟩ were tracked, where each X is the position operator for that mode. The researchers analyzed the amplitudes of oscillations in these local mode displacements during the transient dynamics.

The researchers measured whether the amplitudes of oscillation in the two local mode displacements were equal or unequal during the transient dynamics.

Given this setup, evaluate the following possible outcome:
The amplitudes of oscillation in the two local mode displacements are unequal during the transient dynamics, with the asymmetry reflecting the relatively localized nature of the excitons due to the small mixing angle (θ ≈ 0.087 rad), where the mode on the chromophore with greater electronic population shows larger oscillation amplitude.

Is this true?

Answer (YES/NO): NO